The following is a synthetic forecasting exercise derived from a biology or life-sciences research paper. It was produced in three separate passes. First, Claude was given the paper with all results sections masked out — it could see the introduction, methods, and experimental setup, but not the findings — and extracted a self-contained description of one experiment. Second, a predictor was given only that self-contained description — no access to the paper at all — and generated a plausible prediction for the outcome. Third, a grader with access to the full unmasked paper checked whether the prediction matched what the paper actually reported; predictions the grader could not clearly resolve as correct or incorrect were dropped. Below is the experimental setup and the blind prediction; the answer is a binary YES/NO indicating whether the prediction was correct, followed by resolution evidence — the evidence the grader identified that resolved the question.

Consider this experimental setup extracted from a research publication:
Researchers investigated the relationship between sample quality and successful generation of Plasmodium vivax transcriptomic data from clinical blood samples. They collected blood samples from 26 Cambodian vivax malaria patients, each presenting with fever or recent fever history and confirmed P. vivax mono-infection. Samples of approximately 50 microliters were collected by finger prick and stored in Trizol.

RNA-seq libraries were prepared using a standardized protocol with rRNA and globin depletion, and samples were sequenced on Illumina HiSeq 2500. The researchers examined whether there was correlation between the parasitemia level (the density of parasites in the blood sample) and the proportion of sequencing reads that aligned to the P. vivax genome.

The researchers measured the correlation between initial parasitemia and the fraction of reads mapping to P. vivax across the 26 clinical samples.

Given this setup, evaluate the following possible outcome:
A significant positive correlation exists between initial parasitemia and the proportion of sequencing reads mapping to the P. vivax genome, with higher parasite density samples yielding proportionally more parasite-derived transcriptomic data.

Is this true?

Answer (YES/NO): NO